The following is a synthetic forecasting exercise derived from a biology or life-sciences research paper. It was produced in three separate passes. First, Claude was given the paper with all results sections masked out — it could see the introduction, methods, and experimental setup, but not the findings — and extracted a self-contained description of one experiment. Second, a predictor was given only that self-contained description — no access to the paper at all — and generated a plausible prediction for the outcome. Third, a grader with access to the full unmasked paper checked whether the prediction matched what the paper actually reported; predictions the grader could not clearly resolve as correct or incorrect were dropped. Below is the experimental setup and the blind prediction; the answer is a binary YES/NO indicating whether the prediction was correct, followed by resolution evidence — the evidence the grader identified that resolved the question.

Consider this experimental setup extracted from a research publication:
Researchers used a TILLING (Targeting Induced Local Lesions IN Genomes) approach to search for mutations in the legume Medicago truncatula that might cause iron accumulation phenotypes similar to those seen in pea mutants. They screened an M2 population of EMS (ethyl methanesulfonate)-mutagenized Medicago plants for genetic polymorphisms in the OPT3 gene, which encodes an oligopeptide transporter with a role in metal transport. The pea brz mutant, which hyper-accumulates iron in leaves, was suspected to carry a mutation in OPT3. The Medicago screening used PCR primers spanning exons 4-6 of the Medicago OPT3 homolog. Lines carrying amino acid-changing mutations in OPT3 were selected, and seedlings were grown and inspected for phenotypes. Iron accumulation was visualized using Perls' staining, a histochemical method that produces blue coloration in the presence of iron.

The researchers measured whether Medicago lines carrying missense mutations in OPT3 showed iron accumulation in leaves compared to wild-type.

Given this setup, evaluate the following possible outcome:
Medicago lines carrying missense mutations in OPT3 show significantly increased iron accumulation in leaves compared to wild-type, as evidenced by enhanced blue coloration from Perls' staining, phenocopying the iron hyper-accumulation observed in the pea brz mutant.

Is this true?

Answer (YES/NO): YES